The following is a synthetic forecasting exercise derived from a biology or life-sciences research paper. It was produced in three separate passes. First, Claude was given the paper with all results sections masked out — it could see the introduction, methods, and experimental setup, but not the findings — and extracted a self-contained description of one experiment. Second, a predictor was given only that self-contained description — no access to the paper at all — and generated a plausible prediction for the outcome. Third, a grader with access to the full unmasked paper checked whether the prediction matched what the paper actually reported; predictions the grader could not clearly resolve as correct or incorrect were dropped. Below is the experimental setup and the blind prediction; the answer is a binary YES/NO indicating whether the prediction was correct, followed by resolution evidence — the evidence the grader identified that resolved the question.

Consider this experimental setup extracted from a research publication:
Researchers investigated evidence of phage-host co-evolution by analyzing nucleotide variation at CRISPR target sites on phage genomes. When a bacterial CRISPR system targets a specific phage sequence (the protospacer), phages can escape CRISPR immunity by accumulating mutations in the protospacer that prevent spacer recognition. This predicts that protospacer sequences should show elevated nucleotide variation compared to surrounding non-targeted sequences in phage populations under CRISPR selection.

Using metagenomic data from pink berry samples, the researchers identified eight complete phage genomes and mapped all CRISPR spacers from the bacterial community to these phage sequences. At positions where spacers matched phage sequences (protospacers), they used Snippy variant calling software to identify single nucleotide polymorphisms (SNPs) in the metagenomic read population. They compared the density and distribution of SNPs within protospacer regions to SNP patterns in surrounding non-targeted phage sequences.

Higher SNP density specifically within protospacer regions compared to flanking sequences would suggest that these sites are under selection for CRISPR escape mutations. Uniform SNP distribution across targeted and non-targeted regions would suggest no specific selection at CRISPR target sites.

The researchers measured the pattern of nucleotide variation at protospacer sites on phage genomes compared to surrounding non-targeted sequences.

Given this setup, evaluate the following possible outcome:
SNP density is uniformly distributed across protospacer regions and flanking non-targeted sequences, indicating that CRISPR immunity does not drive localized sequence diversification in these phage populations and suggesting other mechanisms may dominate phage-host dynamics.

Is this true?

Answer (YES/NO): NO